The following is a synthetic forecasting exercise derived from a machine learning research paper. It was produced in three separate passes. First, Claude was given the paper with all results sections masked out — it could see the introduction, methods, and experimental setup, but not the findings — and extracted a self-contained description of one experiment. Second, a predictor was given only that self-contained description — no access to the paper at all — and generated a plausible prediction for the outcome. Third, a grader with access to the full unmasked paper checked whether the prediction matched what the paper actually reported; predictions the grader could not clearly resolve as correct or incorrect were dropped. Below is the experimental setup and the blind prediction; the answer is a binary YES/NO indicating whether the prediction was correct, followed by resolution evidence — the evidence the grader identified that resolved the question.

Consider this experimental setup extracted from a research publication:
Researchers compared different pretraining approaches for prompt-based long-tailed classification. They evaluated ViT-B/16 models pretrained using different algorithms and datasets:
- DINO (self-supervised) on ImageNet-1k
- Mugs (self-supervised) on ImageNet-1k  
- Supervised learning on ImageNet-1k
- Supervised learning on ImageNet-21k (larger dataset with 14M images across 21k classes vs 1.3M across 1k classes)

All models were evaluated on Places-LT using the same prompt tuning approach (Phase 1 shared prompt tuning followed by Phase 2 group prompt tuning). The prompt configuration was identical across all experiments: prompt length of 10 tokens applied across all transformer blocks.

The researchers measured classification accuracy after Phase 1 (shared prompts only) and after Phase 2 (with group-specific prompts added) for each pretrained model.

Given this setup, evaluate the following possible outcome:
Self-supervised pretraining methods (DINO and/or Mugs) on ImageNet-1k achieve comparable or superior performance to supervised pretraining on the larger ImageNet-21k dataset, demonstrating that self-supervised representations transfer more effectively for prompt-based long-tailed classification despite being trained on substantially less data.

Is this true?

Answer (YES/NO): NO